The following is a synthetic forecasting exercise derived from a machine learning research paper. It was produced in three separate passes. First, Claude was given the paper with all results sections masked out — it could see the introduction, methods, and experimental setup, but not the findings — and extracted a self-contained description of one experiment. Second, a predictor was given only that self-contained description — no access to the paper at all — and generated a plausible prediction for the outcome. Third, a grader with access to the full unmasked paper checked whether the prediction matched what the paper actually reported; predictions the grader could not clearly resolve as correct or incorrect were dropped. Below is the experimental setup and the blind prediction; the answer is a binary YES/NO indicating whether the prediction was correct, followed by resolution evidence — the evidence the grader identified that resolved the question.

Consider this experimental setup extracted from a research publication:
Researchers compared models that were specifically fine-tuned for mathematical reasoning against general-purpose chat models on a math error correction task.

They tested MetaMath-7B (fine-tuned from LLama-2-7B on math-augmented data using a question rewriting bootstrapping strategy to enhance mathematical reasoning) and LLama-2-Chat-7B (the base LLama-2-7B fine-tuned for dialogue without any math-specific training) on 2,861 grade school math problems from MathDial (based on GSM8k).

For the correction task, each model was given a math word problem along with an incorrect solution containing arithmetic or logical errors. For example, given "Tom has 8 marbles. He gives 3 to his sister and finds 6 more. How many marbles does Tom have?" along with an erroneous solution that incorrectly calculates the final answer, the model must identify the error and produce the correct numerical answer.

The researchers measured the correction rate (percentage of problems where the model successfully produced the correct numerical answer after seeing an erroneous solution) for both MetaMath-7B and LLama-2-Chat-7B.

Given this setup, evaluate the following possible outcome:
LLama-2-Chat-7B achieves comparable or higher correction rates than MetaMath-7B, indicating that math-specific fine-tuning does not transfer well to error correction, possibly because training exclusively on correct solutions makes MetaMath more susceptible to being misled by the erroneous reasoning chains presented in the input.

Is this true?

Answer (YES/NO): NO